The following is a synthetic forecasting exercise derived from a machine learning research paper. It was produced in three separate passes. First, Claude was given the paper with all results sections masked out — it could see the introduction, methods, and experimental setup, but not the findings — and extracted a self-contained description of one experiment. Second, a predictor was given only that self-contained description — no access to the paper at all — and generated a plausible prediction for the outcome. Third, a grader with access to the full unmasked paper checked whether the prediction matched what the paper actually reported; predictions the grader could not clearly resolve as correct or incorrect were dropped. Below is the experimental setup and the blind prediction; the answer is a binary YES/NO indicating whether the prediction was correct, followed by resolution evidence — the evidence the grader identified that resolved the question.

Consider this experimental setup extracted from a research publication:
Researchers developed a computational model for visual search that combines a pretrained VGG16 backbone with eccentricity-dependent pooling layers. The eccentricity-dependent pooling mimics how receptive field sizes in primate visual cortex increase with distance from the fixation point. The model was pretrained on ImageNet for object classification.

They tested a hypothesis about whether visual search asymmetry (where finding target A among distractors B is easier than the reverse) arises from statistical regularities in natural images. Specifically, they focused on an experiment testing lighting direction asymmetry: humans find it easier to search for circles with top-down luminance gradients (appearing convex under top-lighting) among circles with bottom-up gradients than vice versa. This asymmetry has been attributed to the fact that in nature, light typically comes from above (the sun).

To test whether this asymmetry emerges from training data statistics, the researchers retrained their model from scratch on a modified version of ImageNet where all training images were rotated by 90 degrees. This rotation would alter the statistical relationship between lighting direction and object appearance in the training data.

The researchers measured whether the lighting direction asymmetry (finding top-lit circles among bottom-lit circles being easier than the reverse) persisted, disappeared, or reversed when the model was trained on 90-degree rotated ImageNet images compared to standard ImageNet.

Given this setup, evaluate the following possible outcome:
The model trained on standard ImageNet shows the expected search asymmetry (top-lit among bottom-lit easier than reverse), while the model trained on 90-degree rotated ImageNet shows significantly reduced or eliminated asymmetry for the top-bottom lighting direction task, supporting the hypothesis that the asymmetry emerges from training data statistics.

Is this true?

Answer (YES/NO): NO